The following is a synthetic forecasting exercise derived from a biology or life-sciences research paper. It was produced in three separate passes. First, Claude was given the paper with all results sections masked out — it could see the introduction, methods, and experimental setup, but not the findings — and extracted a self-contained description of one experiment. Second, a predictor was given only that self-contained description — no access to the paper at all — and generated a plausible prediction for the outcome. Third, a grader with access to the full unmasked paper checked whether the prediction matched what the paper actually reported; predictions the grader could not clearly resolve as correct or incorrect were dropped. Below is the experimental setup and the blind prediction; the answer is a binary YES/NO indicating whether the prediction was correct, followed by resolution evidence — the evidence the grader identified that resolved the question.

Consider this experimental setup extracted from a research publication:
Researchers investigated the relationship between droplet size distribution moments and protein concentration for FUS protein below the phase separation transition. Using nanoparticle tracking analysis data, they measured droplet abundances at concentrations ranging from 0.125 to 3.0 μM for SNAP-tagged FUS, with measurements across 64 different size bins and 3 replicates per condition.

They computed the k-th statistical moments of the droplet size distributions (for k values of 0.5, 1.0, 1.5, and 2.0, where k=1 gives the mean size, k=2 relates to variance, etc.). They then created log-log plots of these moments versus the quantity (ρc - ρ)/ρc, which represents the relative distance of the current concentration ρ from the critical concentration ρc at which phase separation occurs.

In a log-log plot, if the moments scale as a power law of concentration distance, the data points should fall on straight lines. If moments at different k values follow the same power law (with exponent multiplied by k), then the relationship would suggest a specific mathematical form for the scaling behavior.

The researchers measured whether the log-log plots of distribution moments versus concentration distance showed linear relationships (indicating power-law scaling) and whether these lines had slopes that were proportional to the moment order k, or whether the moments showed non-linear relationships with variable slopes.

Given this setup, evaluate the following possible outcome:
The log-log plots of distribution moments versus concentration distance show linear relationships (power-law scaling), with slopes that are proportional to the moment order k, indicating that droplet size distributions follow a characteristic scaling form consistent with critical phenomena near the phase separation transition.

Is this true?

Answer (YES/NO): YES